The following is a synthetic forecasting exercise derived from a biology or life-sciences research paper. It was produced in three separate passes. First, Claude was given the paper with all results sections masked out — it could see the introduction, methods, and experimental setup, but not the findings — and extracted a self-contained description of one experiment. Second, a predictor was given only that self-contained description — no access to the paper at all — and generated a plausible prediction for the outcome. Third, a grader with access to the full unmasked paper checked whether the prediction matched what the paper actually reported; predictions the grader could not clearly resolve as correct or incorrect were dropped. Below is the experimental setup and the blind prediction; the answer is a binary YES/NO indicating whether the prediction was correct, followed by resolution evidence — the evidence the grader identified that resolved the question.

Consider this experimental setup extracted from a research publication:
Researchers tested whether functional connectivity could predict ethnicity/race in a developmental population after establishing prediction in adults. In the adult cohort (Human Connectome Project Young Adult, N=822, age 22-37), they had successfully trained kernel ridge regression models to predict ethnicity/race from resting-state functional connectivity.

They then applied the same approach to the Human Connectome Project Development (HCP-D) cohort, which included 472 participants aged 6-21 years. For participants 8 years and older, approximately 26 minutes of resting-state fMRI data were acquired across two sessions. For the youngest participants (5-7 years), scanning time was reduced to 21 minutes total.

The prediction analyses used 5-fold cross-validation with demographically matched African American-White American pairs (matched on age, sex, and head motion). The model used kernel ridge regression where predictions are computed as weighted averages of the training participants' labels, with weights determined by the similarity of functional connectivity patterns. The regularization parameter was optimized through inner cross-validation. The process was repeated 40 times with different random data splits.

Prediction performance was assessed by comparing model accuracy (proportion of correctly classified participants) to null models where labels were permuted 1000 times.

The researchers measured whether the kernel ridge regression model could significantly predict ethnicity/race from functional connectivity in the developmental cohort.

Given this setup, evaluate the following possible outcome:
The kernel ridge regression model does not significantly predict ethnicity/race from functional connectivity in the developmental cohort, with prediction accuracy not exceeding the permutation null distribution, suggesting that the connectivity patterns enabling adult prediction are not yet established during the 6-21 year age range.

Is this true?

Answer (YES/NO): NO